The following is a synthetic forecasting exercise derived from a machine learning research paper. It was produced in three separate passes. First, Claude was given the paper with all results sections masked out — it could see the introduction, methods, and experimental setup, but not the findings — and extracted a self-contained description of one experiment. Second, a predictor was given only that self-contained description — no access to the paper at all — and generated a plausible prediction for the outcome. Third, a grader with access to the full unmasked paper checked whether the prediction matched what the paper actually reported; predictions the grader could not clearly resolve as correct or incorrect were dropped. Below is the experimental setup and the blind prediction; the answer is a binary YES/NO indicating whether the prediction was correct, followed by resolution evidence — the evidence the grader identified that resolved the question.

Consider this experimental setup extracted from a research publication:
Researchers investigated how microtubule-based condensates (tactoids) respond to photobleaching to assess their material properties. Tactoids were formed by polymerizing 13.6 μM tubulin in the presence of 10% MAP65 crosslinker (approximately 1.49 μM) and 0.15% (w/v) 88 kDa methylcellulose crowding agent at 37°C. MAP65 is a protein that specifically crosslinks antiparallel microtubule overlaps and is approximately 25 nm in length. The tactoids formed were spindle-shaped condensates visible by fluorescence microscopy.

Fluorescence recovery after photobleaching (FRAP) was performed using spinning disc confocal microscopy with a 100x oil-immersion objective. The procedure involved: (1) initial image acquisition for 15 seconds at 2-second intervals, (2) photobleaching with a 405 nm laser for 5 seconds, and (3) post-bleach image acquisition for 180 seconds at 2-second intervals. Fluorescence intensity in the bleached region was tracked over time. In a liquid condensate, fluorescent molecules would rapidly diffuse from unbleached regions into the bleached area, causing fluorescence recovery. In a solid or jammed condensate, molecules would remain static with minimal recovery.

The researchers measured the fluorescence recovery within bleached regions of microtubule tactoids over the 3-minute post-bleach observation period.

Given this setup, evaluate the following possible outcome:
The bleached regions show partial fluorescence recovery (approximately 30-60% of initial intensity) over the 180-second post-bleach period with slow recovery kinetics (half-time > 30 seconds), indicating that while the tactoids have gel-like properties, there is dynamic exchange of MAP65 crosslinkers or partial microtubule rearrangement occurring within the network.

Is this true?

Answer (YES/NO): NO